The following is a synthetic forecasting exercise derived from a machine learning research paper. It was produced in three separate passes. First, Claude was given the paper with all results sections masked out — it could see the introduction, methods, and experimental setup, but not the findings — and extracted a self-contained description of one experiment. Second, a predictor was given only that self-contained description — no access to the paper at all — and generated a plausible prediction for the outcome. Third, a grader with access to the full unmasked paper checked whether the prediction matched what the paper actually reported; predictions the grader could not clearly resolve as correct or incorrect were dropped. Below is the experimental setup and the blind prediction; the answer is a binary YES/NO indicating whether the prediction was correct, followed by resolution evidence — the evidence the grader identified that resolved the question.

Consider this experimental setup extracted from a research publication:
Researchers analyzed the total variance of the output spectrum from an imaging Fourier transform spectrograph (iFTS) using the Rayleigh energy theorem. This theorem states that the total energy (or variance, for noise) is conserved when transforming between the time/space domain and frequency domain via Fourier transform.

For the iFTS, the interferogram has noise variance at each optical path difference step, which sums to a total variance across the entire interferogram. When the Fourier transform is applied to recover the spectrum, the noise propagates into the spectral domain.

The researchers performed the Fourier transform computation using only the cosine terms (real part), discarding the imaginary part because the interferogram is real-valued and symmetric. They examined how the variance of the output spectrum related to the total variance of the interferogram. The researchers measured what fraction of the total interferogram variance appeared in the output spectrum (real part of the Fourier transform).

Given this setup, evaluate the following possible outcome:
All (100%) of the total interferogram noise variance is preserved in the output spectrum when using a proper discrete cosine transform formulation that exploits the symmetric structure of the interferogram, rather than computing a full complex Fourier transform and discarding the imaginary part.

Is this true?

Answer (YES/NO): NO